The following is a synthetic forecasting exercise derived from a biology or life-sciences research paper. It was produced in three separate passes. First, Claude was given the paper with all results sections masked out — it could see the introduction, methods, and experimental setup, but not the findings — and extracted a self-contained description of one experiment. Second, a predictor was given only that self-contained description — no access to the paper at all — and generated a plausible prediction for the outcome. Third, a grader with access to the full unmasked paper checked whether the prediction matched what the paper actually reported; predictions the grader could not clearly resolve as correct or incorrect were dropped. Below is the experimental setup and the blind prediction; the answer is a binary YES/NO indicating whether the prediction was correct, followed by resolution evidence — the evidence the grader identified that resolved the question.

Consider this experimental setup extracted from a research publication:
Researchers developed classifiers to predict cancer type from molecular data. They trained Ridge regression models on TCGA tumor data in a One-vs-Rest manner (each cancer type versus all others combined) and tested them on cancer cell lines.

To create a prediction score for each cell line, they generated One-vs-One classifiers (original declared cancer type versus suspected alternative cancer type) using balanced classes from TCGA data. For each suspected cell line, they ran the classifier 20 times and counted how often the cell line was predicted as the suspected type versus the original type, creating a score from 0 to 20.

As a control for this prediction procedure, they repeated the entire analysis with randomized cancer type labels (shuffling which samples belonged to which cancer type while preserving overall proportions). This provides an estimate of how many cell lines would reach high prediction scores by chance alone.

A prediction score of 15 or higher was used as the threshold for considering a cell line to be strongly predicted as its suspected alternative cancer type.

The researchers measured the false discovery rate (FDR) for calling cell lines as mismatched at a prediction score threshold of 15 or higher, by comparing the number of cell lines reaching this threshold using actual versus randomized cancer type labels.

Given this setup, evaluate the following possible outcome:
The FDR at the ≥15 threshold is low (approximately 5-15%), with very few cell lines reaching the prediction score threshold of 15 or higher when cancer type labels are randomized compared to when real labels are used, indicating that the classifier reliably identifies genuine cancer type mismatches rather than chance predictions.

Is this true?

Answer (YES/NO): NO